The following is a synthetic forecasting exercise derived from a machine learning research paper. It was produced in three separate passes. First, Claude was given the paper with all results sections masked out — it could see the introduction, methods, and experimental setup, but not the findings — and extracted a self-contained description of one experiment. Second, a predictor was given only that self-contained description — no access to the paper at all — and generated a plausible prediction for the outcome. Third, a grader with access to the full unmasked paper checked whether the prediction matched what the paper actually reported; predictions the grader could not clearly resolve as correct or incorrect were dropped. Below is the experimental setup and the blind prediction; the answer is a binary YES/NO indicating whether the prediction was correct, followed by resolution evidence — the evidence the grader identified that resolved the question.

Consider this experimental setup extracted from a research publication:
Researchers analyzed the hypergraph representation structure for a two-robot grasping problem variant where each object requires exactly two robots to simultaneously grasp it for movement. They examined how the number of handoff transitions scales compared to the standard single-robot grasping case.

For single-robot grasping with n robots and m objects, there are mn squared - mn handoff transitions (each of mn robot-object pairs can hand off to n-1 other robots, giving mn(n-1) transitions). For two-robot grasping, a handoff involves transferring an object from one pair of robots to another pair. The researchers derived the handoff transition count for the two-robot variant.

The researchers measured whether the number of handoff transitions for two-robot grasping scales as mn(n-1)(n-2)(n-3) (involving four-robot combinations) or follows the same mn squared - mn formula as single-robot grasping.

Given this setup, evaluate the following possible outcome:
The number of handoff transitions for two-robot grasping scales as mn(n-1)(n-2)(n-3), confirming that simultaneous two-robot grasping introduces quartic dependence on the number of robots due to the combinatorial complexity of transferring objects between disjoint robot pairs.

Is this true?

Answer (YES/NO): YES